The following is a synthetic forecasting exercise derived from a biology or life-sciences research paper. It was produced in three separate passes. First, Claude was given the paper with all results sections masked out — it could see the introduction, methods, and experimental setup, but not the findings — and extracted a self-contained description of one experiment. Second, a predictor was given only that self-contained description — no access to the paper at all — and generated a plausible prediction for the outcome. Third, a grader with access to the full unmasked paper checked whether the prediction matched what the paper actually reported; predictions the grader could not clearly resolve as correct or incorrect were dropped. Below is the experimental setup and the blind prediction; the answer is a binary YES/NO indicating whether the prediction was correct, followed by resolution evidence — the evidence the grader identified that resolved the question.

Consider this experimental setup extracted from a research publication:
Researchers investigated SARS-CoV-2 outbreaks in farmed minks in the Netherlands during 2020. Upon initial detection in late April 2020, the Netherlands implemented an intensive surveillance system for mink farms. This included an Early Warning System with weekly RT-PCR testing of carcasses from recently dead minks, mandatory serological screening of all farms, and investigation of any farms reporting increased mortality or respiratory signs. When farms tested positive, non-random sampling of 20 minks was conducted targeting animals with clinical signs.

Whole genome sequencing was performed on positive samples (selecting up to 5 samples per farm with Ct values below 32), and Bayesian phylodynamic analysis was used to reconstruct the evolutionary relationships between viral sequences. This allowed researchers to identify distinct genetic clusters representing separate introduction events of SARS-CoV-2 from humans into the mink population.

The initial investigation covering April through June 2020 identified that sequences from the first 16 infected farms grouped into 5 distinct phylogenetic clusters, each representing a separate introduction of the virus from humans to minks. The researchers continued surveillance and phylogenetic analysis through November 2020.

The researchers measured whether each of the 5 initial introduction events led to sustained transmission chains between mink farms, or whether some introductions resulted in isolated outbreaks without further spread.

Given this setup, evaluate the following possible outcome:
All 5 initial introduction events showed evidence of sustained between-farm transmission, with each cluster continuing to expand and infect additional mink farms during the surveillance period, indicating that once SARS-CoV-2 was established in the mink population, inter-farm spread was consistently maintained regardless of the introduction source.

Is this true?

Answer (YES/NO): NO